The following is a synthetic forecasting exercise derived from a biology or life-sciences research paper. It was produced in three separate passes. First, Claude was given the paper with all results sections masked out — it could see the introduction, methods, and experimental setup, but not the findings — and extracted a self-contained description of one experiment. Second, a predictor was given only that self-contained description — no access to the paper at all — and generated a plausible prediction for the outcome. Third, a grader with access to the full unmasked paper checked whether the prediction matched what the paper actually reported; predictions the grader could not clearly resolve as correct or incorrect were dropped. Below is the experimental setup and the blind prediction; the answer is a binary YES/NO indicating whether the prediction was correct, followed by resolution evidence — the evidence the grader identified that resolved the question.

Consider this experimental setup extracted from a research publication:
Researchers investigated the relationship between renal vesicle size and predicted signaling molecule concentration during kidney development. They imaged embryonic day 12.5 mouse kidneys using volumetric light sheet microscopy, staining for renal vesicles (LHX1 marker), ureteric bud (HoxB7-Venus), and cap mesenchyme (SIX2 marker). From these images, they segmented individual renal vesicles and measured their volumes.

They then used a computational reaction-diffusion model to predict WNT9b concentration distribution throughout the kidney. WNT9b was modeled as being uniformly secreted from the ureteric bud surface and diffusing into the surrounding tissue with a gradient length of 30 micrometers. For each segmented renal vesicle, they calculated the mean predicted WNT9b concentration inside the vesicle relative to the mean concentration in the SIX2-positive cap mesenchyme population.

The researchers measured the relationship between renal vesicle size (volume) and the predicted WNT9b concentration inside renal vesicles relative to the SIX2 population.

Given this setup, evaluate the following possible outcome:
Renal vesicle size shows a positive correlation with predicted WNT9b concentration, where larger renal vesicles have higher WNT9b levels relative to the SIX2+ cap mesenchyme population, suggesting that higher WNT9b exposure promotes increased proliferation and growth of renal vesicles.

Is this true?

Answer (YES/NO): NO